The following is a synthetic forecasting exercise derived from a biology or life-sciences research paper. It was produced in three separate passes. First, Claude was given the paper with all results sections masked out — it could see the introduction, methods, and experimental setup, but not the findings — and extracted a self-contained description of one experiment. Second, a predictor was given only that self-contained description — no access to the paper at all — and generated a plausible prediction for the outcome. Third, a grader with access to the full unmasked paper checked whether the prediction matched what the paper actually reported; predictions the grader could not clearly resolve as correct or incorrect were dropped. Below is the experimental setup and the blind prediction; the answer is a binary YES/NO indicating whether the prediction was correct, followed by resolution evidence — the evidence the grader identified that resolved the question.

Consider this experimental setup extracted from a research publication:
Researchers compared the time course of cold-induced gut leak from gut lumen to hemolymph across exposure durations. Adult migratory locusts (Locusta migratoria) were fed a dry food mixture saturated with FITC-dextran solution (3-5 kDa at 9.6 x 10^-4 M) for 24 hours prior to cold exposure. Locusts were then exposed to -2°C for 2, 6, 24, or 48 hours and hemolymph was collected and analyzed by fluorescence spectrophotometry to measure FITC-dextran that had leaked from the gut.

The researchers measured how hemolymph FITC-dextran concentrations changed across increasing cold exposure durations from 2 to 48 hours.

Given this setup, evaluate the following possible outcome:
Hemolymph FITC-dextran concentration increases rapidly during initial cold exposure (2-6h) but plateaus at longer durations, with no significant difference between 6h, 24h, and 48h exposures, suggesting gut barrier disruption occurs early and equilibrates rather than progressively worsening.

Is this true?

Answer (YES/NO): NO